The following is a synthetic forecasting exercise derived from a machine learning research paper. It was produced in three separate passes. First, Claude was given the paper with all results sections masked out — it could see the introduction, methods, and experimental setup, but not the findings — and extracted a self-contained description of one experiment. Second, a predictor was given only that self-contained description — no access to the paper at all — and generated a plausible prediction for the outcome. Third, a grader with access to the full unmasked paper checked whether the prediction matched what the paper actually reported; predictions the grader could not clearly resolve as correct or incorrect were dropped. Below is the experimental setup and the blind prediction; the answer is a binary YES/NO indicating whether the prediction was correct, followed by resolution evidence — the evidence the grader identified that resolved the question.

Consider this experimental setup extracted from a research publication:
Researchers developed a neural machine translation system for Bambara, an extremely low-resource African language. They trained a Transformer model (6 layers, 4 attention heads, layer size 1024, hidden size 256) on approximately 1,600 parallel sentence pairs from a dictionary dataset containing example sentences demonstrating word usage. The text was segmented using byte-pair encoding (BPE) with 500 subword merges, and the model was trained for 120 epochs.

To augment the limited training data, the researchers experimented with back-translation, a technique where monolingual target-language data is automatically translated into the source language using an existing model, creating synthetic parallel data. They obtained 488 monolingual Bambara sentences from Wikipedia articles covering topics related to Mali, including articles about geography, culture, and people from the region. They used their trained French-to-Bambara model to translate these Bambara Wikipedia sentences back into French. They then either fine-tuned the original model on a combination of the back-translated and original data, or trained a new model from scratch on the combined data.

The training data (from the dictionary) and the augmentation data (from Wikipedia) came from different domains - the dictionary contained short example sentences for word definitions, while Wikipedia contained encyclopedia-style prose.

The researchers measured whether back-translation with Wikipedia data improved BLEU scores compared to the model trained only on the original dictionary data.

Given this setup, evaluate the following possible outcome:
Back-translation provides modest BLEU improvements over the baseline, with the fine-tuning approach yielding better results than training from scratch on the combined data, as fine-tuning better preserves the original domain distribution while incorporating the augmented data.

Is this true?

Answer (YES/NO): NO